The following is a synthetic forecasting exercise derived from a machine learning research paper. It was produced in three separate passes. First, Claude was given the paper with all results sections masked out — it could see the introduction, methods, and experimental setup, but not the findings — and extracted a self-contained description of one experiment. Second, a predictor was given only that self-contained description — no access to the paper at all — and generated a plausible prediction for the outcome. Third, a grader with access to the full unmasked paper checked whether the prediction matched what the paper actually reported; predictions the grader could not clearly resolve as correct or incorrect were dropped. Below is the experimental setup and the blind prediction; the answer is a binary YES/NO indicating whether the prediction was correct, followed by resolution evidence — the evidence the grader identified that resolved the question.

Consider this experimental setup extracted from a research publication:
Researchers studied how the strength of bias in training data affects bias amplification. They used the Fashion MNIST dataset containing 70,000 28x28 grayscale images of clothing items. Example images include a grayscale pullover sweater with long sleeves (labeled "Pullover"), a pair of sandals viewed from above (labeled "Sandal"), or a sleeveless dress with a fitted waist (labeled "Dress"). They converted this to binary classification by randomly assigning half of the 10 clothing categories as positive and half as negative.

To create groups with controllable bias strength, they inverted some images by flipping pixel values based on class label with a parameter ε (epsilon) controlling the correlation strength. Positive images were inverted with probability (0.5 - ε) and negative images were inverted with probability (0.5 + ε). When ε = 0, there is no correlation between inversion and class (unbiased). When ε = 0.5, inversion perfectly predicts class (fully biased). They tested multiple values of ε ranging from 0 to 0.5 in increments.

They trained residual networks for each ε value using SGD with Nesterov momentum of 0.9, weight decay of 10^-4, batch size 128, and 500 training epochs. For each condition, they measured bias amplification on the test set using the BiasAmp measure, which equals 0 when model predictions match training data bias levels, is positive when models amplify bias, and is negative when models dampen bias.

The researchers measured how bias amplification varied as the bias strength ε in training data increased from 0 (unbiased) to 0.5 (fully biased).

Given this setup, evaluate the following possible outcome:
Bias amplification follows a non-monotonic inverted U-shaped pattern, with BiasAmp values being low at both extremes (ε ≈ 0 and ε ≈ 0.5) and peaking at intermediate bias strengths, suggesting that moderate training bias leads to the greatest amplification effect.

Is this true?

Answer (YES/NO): YES